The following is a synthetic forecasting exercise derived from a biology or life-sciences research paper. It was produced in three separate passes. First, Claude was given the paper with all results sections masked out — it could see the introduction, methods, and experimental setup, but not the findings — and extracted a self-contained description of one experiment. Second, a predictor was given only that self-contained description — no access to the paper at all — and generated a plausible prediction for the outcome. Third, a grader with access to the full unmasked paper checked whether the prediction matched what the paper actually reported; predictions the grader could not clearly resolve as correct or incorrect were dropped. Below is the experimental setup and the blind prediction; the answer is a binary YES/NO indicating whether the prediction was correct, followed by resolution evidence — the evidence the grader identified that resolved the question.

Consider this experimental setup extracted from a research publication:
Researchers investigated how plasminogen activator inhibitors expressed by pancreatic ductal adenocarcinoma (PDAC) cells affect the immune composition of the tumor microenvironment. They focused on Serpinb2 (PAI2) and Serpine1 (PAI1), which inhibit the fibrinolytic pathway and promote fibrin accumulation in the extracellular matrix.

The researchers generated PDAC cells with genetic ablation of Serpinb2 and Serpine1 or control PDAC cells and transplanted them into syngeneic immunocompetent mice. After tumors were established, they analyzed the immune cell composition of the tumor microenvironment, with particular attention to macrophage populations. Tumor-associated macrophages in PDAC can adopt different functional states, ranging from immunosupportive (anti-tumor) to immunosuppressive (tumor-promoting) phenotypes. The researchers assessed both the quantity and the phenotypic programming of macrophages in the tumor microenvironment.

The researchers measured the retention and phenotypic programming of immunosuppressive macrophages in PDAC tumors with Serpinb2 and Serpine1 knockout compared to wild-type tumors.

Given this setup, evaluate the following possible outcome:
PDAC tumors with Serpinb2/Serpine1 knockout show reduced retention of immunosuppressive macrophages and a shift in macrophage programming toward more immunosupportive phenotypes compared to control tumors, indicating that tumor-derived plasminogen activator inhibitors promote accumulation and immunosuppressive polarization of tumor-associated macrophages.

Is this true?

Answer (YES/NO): YES